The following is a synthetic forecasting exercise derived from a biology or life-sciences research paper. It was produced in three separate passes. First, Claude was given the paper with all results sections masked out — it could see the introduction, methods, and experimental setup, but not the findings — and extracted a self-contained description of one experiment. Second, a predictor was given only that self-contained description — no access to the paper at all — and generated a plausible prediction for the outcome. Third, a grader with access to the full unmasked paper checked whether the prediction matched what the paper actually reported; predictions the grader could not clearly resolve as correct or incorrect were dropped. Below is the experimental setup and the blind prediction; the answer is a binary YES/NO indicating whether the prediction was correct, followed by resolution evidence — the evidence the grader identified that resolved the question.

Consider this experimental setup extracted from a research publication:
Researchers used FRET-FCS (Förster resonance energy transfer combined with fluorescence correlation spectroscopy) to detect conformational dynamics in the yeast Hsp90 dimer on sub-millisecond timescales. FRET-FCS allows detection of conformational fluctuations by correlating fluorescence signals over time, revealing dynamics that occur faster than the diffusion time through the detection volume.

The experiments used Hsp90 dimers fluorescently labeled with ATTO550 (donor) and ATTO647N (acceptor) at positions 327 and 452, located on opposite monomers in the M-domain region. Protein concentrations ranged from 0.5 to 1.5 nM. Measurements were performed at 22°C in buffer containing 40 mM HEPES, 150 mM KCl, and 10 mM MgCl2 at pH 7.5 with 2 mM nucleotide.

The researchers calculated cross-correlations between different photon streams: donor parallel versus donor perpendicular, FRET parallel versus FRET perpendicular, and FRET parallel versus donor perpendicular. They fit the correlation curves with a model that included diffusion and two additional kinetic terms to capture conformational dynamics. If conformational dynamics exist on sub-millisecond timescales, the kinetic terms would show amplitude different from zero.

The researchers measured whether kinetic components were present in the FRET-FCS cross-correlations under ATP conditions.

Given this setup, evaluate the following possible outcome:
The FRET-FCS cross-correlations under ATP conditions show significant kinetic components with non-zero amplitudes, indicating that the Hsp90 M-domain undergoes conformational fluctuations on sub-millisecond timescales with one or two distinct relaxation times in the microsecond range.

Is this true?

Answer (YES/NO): YES